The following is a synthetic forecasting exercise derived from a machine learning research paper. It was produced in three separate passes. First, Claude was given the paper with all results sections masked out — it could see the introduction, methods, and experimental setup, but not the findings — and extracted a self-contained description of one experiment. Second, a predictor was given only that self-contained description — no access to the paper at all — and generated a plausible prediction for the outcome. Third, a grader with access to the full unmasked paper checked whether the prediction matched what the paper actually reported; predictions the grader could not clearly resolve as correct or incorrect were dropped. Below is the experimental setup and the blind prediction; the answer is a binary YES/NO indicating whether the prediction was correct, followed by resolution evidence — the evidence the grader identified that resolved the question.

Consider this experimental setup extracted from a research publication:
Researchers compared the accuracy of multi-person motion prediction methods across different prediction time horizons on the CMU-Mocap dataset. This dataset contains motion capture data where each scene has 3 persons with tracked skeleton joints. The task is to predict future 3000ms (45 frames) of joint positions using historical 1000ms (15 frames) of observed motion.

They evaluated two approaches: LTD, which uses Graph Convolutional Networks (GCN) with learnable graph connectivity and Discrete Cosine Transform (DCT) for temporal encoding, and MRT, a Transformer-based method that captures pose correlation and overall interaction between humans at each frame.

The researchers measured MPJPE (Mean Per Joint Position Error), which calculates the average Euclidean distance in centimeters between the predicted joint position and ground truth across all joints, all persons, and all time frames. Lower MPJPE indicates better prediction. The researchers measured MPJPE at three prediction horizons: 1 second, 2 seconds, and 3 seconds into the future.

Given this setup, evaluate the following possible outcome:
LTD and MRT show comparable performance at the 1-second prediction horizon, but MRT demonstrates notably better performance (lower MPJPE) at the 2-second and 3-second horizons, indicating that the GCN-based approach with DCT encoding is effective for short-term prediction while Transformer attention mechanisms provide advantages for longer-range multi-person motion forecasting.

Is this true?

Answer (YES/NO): NO